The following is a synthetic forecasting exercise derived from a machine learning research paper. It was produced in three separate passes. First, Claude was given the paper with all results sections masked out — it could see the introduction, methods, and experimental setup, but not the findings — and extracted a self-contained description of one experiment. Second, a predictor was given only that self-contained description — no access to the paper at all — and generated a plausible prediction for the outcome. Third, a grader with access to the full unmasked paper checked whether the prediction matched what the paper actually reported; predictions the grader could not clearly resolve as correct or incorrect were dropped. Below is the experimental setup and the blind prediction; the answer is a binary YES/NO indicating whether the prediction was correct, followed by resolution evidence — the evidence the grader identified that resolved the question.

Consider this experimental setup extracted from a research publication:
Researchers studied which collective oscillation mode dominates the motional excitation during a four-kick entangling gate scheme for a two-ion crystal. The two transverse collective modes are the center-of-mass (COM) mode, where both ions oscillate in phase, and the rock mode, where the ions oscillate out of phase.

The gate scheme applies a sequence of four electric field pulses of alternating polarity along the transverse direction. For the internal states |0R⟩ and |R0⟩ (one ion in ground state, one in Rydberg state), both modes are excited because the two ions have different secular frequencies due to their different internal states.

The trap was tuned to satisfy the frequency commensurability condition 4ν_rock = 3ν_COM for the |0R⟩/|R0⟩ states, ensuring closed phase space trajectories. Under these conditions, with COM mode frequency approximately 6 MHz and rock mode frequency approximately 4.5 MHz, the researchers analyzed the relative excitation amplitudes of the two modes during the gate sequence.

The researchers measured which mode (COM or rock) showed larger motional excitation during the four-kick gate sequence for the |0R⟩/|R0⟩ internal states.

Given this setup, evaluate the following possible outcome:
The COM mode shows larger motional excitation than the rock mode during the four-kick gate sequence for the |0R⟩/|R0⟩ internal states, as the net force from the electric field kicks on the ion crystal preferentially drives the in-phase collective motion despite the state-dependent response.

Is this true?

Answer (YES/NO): YES